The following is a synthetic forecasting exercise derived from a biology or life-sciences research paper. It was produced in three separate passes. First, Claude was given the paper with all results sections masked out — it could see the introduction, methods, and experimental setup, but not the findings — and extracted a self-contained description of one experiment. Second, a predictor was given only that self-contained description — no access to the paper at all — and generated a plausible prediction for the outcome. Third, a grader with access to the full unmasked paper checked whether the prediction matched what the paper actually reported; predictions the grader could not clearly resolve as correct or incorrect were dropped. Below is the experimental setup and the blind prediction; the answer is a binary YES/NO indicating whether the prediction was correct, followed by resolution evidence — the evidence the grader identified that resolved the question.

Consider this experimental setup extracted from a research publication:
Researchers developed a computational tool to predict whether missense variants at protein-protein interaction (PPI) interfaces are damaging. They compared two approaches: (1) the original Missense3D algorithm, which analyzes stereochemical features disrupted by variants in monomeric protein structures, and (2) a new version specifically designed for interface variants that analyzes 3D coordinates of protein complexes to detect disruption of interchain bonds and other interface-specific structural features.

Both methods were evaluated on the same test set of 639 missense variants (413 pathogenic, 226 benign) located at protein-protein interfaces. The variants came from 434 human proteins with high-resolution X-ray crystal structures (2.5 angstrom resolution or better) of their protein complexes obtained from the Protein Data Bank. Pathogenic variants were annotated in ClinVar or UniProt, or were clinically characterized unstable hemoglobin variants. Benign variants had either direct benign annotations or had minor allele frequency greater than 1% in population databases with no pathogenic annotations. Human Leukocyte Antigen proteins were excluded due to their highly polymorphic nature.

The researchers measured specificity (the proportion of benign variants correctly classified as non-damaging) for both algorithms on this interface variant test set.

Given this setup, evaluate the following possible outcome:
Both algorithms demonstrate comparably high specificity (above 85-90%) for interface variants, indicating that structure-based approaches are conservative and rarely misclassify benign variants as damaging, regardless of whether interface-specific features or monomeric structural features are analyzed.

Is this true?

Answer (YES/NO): NO